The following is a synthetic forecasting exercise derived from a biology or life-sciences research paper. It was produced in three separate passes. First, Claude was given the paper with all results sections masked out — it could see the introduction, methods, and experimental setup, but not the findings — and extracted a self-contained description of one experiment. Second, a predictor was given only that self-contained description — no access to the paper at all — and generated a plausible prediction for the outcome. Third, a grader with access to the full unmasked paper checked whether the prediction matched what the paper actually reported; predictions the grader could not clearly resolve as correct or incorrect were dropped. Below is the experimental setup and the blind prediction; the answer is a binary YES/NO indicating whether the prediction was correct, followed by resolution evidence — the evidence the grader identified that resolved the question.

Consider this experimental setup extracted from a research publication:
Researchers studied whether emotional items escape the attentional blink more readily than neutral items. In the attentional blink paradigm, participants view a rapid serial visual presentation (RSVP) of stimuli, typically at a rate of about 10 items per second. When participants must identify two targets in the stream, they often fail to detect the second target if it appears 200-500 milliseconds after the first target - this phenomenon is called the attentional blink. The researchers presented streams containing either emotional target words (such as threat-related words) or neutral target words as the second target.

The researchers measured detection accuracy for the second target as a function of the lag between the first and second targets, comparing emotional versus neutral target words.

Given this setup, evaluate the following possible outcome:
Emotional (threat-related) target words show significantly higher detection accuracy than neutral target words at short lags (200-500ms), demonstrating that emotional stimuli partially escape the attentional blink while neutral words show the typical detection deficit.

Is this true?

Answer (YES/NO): YES